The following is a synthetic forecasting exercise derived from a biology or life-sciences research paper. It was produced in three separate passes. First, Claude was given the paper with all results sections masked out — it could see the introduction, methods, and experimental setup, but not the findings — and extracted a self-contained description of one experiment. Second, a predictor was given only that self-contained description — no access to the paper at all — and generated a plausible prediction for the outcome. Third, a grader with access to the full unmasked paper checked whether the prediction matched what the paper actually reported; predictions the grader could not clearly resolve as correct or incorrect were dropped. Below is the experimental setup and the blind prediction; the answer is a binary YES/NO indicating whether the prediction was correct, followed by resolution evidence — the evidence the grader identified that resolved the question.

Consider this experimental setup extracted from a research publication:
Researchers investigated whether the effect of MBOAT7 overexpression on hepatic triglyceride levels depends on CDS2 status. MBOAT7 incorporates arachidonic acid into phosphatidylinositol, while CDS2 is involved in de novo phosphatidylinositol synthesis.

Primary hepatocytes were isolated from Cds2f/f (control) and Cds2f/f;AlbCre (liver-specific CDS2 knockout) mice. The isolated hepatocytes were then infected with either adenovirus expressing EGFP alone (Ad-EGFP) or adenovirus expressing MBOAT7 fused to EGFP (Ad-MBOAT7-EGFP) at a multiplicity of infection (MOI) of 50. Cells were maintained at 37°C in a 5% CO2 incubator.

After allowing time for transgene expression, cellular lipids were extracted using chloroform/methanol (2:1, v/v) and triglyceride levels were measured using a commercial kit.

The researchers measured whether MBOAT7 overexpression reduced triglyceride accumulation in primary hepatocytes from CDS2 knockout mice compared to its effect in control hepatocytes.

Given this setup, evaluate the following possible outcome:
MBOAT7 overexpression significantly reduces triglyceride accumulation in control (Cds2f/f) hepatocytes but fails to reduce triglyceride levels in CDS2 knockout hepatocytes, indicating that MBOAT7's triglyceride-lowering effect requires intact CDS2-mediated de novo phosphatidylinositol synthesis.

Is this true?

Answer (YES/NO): NO